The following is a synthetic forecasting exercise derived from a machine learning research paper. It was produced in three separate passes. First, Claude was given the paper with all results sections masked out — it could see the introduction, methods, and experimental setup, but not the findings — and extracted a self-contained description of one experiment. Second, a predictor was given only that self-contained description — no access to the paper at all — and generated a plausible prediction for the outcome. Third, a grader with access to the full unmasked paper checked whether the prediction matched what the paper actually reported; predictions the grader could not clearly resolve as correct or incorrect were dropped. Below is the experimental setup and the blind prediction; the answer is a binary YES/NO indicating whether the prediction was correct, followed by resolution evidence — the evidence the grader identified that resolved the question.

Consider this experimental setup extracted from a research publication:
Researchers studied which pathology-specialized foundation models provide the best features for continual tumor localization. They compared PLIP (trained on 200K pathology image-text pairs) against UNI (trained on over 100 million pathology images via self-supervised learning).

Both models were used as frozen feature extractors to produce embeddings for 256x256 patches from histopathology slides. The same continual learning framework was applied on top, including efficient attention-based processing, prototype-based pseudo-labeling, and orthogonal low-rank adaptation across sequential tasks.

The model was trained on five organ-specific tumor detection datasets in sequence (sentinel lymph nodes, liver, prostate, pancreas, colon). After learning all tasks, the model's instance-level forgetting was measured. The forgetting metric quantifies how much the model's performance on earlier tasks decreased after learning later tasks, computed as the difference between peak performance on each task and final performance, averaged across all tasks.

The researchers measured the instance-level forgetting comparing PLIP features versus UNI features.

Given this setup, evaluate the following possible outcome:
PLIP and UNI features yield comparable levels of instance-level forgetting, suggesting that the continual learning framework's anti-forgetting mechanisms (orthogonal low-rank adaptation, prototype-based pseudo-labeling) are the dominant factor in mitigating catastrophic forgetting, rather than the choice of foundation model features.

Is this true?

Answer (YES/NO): NO